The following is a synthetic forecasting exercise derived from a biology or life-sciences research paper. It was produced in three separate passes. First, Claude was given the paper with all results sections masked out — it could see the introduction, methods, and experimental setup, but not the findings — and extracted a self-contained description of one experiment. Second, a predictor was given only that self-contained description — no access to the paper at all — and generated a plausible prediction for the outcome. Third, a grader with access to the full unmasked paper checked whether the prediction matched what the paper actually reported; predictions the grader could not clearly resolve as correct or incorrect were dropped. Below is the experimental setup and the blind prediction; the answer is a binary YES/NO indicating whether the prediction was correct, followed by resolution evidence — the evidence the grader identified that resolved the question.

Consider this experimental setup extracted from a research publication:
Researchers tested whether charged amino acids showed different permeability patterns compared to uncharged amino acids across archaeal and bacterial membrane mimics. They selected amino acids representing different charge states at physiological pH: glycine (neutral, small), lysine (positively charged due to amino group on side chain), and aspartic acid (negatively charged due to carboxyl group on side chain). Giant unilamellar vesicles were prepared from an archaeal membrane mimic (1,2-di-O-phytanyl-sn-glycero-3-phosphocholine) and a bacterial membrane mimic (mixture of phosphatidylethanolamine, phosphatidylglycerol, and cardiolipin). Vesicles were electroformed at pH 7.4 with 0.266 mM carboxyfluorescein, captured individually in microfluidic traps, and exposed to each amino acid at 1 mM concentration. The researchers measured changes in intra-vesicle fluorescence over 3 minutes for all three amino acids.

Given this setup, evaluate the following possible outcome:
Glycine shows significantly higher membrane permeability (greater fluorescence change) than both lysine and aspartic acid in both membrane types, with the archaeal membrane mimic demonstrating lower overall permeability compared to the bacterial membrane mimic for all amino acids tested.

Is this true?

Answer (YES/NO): NO